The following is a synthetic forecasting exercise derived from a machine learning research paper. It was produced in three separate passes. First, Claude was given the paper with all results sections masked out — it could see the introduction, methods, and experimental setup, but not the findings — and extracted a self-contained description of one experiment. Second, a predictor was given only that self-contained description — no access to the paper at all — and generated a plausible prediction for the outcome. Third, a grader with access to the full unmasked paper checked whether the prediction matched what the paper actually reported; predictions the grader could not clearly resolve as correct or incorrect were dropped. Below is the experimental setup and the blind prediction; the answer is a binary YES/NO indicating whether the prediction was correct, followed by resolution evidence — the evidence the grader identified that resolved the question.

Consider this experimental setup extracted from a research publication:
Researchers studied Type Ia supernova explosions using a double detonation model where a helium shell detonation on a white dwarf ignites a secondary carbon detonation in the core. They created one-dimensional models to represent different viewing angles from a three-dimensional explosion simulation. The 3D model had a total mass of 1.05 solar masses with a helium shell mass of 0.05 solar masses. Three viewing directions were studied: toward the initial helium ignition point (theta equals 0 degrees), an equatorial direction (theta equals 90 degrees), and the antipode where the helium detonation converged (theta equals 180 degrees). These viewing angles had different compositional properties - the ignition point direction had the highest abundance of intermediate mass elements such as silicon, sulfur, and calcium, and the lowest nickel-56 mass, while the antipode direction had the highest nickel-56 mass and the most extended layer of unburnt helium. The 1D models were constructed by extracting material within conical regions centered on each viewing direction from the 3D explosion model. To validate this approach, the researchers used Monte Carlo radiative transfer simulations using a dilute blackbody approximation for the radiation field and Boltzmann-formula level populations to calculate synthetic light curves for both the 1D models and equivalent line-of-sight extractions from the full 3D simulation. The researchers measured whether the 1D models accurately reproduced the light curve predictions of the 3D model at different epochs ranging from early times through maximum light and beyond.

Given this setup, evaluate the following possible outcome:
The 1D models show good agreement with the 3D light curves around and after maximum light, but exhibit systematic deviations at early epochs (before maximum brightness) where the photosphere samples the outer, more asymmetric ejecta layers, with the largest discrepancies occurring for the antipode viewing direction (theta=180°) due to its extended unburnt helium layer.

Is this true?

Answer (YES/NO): NO